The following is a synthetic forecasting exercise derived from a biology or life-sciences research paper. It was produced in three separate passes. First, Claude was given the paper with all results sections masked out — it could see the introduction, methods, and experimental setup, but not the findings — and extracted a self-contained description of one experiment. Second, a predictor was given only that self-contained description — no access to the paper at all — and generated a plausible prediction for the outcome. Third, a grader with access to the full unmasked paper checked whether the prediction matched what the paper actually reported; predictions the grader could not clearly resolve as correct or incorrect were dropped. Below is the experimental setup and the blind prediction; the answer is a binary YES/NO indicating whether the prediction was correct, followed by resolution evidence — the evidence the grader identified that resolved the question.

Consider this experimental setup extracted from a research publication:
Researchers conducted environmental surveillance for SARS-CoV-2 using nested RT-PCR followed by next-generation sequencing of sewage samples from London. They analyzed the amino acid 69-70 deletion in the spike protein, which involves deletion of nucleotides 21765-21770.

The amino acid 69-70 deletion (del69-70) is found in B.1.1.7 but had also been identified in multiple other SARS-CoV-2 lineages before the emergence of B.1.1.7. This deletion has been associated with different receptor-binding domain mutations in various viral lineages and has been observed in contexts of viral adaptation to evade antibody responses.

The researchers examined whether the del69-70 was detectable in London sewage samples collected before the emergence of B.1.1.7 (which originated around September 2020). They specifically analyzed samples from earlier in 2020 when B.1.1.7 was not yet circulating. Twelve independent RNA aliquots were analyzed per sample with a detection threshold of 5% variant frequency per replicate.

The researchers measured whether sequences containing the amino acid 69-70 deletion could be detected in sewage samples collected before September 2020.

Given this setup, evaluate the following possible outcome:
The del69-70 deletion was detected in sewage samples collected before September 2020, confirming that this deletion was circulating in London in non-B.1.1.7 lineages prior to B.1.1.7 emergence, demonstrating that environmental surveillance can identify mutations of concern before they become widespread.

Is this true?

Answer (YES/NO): NO